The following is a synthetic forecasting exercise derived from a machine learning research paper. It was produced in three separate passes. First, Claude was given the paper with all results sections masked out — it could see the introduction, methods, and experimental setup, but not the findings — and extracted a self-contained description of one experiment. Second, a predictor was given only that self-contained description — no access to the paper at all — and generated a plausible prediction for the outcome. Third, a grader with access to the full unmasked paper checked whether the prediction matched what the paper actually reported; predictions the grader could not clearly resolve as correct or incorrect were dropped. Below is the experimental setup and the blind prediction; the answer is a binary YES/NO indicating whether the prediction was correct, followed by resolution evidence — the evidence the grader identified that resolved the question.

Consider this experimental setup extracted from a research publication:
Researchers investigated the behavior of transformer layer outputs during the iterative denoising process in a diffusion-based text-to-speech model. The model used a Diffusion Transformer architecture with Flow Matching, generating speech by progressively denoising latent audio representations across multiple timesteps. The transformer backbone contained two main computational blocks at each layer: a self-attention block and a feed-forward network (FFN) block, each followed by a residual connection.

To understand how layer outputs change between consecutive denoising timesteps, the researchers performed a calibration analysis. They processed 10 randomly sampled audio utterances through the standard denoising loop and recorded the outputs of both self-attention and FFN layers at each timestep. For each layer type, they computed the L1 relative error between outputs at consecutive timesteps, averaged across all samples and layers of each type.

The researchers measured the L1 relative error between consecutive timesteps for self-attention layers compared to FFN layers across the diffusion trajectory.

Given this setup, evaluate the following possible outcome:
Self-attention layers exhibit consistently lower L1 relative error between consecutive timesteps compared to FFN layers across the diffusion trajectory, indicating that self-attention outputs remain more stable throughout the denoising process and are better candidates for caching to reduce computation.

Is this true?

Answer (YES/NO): NO